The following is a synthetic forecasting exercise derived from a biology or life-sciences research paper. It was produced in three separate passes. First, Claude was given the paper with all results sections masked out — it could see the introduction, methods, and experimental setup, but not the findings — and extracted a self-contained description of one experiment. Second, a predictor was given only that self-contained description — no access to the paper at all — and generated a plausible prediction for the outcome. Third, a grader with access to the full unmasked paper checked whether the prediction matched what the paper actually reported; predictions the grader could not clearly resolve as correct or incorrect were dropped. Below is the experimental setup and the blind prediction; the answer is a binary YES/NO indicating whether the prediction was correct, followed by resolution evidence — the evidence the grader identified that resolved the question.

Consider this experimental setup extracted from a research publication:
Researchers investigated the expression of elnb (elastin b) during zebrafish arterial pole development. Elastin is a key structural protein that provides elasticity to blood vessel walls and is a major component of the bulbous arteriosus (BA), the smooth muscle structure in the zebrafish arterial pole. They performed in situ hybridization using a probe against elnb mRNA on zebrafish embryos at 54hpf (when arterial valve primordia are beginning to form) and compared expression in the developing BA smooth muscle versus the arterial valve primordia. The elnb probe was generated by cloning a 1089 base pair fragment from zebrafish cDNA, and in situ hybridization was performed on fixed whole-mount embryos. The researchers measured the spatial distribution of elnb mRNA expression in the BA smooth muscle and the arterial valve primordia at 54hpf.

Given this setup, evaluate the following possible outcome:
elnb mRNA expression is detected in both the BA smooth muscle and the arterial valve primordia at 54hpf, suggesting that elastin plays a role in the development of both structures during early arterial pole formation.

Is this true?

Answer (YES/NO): NO